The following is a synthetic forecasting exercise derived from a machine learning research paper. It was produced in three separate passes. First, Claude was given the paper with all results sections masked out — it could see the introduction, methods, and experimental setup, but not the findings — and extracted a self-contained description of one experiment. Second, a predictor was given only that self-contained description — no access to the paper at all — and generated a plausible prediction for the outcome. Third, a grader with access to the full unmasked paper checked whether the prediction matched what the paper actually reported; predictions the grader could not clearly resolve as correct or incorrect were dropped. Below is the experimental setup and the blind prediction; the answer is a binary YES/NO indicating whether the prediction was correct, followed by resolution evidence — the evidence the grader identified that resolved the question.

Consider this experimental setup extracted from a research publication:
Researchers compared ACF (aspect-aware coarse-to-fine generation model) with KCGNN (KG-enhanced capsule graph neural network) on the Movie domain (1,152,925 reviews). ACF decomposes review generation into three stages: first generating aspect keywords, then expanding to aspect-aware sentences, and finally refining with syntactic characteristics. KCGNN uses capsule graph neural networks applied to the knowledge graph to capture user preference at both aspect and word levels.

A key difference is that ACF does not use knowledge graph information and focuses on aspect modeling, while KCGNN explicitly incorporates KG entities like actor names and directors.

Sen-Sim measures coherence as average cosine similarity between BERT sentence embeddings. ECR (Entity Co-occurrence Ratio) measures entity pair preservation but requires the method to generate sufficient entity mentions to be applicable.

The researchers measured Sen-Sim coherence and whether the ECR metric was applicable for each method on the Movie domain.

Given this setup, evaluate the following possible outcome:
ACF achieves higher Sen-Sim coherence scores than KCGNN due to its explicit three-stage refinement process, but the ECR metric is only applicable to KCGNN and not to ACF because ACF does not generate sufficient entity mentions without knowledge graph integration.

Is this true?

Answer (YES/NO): NO